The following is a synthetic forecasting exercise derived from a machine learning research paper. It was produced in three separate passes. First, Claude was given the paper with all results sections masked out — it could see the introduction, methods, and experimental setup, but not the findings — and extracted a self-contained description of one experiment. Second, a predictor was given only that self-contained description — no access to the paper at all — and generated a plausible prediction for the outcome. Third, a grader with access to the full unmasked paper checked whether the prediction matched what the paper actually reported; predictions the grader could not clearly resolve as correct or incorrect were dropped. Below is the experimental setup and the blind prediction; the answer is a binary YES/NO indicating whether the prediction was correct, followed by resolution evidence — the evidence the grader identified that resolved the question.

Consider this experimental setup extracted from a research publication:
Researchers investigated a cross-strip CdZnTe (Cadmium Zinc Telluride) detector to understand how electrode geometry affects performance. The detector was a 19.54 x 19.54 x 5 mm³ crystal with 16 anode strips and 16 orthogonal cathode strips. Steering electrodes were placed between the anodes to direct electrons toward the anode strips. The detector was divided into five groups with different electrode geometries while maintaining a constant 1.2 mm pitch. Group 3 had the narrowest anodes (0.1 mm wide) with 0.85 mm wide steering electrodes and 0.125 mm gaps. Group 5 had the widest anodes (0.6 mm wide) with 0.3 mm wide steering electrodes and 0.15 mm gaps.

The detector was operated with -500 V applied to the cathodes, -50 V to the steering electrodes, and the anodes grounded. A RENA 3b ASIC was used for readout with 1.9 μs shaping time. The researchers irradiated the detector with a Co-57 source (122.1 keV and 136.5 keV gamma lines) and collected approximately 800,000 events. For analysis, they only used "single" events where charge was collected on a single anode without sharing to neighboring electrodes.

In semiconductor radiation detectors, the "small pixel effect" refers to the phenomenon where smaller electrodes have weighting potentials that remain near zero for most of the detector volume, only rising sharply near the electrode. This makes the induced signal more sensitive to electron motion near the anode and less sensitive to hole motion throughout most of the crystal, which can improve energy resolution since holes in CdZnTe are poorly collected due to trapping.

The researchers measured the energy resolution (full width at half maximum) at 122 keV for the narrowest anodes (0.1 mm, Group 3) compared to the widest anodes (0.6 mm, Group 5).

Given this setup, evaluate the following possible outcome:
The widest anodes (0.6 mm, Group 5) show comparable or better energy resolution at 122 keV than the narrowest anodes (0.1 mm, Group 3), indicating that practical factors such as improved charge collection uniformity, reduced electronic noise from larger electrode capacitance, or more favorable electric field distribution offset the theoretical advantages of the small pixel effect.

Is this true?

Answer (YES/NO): NO